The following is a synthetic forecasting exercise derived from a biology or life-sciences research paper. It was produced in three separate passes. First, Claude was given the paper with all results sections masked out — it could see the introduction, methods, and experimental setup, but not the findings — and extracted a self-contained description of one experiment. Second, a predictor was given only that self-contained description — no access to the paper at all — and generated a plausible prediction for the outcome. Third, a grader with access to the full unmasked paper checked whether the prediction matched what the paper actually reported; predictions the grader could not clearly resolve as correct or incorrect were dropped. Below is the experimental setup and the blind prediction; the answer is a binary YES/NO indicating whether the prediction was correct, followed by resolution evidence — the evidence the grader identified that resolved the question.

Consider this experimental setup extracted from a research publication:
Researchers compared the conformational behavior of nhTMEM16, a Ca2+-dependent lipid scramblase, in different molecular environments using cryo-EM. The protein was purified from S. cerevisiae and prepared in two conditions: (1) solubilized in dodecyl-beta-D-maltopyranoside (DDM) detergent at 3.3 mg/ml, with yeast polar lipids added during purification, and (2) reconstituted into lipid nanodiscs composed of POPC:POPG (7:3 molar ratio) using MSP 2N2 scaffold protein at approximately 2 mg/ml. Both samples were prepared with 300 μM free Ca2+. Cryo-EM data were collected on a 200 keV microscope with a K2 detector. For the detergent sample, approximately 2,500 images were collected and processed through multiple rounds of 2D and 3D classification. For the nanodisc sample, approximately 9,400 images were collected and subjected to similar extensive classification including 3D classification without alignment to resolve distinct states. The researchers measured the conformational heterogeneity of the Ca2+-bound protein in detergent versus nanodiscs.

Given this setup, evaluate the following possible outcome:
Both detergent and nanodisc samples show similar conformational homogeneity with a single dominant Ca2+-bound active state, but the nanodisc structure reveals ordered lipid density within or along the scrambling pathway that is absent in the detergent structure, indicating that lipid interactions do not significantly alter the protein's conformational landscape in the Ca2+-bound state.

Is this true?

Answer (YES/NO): NO